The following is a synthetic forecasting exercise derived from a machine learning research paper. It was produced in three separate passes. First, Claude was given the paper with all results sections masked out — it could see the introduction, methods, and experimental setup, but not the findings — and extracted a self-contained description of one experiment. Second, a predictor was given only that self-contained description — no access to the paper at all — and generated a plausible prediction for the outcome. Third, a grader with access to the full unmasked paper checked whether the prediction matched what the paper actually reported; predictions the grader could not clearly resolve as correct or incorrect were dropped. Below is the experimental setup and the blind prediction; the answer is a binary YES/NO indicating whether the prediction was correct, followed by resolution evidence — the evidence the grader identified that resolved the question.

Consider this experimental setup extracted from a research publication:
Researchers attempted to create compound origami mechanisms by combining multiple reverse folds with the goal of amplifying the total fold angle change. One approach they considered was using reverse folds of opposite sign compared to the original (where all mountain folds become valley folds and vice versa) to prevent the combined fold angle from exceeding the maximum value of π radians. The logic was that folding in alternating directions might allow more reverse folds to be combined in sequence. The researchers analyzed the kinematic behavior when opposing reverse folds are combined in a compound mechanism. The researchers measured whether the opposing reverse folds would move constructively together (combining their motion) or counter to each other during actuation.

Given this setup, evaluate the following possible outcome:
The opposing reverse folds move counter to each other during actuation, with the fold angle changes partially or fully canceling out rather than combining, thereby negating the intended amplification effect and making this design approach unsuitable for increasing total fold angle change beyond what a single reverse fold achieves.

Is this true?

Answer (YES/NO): YES